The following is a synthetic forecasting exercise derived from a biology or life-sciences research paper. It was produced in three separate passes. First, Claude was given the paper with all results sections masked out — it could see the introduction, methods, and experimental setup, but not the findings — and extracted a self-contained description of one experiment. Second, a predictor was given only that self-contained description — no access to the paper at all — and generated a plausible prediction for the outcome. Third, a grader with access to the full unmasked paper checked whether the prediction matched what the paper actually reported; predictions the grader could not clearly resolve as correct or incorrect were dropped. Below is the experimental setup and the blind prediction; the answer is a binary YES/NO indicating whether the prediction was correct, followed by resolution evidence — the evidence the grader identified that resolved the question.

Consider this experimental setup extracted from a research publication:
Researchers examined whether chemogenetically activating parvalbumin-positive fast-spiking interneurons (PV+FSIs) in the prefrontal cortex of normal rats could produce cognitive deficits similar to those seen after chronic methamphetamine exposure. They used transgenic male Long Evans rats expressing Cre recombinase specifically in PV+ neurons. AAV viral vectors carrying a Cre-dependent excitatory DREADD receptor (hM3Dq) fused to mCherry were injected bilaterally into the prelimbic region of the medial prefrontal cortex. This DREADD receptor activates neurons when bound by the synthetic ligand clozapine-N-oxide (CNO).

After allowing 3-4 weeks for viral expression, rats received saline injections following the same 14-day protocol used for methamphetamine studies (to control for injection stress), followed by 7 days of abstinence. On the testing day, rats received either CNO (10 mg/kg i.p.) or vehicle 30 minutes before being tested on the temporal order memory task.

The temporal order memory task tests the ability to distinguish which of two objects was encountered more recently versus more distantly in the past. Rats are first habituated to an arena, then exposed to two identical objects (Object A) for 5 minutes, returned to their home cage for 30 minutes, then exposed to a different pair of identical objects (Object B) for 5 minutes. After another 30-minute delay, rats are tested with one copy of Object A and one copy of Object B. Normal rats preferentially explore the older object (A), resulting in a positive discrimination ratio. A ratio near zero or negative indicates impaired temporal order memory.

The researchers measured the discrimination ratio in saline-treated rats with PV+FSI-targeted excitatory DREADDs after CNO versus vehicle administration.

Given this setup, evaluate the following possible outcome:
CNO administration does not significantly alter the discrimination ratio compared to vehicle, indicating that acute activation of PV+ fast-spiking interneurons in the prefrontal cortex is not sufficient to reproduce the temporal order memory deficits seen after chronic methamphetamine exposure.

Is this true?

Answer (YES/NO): NO